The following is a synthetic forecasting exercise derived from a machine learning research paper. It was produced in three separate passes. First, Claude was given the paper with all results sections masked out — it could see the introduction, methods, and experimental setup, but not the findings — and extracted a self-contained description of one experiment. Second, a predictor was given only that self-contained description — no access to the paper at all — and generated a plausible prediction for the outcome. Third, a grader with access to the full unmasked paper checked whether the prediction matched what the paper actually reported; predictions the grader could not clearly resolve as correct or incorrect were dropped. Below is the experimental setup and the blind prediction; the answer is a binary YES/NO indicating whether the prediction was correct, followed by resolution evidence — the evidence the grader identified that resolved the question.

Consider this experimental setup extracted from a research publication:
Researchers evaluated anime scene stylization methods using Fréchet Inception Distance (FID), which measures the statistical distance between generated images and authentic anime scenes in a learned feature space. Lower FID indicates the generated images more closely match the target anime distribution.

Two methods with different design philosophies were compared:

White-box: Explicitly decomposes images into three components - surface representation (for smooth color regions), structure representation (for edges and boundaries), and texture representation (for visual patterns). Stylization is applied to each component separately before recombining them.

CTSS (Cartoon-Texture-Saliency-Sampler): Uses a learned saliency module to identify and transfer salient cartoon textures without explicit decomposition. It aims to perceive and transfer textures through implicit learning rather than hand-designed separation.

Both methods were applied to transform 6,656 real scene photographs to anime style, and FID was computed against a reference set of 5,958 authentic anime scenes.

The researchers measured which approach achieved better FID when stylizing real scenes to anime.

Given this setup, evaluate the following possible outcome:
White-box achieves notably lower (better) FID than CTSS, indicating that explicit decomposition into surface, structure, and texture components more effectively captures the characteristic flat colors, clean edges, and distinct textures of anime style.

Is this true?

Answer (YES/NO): YES